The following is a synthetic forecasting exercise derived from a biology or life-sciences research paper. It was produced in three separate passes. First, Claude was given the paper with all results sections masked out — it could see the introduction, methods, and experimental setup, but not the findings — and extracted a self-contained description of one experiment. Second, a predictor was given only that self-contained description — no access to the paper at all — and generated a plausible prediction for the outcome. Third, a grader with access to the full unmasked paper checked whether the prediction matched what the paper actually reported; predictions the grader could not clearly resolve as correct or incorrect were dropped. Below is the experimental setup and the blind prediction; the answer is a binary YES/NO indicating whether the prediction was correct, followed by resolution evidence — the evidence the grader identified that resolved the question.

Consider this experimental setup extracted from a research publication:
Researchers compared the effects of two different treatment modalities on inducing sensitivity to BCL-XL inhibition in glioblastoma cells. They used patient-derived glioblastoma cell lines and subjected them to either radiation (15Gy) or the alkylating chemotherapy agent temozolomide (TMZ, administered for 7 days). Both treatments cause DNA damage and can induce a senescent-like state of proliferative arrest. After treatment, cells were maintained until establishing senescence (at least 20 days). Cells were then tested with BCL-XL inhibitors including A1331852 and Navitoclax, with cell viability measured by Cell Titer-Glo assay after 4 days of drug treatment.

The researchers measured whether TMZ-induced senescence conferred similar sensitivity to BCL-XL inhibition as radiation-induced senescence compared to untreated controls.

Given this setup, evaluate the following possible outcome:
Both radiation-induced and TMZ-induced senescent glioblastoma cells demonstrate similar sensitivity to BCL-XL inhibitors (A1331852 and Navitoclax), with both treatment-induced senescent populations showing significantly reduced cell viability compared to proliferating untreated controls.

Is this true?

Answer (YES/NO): YES